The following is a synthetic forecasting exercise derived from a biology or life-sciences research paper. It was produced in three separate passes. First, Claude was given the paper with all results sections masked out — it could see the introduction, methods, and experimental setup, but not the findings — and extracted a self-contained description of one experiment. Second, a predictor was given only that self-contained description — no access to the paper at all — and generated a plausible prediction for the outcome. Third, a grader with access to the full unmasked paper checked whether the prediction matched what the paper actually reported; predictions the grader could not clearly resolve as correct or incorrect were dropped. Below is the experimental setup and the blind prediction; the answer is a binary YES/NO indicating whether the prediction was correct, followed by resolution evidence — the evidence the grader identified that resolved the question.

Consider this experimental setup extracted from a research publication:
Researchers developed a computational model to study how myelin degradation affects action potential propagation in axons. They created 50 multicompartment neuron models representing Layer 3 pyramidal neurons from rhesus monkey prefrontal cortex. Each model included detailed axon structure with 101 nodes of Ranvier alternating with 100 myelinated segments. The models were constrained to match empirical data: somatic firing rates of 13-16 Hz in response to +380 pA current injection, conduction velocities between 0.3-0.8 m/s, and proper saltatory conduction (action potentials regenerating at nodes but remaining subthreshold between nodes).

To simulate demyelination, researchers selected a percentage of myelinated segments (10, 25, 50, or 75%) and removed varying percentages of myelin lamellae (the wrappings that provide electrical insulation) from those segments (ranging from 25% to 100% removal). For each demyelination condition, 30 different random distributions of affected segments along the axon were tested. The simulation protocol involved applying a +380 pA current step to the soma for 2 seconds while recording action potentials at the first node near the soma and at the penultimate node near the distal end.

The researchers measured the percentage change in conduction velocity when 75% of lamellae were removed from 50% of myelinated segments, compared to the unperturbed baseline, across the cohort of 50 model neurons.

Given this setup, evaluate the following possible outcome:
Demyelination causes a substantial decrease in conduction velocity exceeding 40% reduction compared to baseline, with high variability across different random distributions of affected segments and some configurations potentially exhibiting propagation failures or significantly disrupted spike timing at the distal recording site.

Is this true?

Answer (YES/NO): YES